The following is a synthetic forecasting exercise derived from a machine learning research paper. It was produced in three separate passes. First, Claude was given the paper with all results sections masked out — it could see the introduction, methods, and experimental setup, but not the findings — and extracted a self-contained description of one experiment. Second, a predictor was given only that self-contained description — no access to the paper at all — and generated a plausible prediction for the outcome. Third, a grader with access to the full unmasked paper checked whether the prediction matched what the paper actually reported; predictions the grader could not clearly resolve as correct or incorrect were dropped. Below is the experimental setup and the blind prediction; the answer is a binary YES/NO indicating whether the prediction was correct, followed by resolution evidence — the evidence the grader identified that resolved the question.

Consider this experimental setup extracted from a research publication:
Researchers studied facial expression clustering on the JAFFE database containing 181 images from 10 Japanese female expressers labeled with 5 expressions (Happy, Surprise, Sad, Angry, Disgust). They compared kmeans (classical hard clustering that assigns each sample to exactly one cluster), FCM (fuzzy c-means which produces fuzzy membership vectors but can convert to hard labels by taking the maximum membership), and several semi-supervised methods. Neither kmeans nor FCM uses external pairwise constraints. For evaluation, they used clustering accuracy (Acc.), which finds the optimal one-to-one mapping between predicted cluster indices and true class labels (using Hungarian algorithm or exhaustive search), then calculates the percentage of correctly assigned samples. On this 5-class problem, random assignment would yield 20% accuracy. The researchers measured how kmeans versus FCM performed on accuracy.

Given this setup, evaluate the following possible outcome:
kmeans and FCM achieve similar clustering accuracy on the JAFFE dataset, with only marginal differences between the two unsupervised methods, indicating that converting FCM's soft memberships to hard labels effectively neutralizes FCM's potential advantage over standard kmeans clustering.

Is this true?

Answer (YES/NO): NO